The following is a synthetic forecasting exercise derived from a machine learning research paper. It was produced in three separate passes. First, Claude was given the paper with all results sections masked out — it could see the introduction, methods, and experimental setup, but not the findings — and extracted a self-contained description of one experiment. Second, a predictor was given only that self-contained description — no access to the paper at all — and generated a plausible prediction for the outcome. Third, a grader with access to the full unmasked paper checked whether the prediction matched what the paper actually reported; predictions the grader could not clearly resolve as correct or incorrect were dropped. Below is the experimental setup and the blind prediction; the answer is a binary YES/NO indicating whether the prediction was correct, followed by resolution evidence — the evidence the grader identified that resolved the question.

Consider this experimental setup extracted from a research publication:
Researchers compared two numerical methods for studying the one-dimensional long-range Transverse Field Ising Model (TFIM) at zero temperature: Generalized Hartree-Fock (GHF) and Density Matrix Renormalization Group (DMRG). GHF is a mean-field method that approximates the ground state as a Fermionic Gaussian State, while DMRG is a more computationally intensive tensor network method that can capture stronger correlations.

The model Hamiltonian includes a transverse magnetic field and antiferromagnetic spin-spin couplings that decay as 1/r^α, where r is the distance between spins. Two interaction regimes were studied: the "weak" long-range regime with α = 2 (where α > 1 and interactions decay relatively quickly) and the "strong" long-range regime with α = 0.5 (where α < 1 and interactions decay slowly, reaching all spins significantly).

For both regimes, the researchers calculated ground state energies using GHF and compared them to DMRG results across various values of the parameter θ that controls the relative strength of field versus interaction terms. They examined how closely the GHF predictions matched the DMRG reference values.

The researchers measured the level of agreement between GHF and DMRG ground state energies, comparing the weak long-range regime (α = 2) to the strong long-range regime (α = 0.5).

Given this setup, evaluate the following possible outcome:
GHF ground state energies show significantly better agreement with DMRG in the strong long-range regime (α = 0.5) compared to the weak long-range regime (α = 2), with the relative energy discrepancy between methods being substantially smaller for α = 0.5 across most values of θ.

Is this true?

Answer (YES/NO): NO